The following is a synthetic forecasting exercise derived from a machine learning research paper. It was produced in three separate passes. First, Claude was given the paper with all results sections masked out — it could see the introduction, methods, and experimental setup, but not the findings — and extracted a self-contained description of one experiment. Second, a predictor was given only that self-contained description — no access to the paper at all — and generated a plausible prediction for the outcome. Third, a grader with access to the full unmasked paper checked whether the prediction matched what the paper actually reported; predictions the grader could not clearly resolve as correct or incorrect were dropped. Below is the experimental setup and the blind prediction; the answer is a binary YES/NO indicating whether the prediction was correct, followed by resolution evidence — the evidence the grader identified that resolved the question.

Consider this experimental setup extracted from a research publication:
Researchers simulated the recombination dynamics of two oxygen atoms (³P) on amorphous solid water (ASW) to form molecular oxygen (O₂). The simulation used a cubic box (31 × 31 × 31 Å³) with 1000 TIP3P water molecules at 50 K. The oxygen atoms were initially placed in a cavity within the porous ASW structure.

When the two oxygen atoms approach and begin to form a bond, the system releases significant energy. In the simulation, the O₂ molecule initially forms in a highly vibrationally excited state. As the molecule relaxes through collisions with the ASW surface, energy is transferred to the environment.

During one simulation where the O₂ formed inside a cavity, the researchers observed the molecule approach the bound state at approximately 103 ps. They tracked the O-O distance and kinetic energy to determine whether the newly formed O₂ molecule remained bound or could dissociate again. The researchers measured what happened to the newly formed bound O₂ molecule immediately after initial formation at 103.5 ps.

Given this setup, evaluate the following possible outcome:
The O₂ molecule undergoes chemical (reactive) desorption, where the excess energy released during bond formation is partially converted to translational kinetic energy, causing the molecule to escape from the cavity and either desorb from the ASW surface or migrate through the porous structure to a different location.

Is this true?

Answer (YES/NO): NO